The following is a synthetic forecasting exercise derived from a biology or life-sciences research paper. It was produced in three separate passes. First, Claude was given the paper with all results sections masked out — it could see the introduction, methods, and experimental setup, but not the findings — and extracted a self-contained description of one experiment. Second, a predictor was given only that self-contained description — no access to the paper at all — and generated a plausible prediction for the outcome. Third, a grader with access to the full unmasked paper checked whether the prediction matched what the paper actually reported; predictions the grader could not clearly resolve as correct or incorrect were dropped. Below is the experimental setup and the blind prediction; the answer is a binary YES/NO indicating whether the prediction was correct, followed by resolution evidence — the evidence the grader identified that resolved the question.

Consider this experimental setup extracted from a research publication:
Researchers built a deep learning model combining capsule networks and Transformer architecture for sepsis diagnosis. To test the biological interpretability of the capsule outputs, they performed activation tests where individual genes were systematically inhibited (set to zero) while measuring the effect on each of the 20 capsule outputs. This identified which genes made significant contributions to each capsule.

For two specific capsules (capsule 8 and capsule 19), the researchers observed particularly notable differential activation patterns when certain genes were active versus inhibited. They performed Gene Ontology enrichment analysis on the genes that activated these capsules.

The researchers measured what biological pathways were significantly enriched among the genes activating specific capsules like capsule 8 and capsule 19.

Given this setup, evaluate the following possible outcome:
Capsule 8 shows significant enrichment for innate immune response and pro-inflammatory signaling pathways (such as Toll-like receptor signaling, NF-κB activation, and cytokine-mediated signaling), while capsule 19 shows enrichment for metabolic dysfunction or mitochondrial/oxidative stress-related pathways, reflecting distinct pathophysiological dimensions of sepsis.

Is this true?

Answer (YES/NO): NO